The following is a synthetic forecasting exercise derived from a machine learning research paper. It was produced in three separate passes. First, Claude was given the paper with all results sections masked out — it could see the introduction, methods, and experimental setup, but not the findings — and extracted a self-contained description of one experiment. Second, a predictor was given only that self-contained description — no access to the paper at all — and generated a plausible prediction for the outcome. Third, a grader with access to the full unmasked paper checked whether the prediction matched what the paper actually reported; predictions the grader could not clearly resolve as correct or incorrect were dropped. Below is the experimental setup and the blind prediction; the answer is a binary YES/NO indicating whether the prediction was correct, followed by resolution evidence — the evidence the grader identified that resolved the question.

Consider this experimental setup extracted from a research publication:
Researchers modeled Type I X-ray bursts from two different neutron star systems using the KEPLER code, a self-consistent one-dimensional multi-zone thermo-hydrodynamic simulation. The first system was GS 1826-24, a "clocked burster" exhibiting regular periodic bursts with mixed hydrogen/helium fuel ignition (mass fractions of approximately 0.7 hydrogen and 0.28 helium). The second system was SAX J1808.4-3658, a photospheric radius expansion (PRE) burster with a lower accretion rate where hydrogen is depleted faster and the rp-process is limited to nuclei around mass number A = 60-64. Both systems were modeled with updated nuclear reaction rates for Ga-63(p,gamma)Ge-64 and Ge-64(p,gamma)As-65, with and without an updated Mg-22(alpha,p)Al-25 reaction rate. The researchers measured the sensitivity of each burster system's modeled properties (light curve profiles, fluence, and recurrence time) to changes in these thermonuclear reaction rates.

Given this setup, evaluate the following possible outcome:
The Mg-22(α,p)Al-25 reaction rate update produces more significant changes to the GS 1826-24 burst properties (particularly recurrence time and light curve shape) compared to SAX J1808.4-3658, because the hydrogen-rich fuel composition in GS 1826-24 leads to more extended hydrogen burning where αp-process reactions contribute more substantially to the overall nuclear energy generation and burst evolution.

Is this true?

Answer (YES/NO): NO